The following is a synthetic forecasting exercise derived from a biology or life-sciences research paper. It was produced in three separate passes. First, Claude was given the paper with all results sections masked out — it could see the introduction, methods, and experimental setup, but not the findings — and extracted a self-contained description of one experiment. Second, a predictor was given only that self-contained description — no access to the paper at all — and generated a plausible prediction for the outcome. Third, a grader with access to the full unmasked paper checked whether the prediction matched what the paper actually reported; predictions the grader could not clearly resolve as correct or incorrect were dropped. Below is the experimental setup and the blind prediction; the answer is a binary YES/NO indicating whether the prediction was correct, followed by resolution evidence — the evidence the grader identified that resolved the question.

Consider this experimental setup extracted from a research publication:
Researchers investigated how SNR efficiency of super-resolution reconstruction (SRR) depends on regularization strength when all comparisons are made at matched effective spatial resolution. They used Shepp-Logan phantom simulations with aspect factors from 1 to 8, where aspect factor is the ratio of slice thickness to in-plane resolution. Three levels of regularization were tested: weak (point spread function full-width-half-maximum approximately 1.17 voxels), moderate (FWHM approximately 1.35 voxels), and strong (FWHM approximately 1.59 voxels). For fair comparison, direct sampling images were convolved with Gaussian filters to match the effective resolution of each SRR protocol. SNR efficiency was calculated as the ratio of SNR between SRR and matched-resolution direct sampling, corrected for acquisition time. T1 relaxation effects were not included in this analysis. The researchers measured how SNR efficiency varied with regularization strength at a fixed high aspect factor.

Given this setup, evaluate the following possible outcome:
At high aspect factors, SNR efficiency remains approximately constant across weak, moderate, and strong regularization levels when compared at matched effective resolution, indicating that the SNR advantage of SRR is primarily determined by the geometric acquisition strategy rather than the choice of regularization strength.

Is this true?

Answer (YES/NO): NO